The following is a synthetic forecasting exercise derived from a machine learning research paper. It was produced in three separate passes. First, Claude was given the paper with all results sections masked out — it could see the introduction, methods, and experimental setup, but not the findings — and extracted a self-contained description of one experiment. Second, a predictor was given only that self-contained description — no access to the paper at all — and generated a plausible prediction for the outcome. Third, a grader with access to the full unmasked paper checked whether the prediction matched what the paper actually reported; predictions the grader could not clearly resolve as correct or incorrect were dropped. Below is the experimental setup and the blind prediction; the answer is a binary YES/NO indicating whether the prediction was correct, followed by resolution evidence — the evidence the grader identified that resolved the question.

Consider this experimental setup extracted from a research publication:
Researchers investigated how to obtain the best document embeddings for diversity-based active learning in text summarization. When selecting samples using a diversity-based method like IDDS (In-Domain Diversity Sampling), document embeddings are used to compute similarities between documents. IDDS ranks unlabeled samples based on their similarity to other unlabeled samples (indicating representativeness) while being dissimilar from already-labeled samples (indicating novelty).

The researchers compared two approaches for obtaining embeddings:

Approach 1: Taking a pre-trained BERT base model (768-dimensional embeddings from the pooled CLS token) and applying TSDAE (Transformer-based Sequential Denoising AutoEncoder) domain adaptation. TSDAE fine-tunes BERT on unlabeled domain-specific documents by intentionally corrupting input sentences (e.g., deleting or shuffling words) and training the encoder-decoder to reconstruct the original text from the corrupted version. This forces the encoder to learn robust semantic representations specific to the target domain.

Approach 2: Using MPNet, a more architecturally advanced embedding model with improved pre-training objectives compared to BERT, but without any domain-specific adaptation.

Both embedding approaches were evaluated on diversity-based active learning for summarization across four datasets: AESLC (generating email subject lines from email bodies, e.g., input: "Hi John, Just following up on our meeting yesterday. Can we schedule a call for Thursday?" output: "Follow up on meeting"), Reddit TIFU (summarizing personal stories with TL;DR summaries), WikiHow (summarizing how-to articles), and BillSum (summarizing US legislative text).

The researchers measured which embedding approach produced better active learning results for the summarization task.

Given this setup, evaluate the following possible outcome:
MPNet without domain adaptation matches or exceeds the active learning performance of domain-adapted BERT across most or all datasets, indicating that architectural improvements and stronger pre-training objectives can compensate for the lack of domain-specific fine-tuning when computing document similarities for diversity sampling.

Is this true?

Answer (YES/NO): NO